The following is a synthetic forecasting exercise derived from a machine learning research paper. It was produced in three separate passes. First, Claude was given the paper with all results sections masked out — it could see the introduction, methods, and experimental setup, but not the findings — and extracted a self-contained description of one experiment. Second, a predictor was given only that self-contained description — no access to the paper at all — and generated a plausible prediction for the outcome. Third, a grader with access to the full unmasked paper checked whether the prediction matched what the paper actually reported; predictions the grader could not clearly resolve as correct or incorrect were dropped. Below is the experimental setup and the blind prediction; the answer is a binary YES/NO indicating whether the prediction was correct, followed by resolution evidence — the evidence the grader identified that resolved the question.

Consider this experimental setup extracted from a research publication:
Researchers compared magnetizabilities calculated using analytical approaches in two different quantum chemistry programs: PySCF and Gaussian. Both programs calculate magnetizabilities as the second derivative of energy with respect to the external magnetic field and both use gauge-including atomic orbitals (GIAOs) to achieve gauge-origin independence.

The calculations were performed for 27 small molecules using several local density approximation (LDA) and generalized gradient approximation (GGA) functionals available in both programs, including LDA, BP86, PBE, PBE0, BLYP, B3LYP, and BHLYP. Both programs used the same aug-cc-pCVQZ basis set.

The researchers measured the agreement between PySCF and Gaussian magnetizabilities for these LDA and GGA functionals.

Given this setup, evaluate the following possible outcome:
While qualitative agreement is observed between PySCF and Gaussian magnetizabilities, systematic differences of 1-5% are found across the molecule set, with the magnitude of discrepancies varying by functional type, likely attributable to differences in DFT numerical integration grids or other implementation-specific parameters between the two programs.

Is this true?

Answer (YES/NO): NO